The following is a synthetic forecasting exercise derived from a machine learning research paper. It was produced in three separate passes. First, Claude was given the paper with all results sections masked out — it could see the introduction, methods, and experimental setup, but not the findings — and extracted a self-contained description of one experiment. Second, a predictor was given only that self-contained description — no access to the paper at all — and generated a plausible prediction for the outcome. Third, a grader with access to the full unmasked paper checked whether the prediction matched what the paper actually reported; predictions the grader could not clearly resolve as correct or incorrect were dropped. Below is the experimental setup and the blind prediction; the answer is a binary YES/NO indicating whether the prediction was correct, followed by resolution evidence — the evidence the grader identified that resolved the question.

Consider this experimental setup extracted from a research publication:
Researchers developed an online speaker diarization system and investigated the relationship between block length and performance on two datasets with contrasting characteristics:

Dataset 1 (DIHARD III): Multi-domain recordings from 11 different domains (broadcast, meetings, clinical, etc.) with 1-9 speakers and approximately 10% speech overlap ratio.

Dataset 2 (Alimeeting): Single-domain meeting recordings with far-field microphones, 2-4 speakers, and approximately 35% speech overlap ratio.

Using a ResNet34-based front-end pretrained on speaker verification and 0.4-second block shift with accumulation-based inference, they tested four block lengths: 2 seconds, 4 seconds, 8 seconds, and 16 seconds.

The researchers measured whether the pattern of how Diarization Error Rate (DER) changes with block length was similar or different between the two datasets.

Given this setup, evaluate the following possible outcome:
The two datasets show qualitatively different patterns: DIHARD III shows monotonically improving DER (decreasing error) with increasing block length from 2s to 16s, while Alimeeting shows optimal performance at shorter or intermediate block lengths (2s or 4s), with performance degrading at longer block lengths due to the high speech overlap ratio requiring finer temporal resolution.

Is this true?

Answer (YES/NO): NO